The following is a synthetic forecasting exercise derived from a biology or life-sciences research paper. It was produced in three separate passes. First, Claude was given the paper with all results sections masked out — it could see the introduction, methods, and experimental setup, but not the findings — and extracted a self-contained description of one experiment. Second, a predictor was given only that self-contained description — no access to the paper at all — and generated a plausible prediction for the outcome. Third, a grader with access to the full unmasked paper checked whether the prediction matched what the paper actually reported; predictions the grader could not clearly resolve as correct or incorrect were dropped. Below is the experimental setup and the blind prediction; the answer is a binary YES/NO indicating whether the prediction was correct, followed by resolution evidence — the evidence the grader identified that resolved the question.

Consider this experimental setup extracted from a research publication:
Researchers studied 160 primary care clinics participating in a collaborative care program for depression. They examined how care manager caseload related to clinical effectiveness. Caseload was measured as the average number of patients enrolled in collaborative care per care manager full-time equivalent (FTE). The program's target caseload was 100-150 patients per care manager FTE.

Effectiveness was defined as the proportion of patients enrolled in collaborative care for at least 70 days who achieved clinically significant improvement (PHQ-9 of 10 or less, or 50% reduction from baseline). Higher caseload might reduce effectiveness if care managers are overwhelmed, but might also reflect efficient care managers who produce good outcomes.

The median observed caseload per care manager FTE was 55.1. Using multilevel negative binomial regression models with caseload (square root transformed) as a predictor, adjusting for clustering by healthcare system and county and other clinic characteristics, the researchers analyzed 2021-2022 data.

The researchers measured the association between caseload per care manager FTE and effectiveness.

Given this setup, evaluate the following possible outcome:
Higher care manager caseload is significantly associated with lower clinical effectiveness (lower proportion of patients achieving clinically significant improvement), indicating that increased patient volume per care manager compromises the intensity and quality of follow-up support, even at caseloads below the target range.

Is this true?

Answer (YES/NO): NO